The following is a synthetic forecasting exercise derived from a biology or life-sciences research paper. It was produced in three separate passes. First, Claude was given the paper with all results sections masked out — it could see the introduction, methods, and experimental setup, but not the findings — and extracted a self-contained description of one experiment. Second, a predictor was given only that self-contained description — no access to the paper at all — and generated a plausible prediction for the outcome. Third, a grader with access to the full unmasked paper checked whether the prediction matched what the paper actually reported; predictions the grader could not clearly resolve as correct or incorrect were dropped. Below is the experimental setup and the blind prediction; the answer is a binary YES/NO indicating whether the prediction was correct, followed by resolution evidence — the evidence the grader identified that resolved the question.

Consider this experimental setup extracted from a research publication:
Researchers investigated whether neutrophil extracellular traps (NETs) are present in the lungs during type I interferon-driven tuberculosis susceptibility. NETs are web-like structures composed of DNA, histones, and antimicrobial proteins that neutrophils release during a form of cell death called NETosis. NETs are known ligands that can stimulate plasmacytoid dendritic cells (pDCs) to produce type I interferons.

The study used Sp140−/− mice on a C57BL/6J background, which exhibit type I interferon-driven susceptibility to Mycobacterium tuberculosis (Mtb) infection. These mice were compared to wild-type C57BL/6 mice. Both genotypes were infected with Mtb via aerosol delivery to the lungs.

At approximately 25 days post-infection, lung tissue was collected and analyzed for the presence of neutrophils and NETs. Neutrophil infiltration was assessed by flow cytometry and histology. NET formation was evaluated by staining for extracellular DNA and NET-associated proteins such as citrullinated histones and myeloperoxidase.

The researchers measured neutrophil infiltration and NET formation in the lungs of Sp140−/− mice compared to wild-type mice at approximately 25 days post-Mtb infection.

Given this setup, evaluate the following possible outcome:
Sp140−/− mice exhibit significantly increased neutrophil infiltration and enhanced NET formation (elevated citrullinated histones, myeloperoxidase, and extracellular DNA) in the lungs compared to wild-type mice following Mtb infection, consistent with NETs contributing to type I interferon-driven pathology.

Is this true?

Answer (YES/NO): YES